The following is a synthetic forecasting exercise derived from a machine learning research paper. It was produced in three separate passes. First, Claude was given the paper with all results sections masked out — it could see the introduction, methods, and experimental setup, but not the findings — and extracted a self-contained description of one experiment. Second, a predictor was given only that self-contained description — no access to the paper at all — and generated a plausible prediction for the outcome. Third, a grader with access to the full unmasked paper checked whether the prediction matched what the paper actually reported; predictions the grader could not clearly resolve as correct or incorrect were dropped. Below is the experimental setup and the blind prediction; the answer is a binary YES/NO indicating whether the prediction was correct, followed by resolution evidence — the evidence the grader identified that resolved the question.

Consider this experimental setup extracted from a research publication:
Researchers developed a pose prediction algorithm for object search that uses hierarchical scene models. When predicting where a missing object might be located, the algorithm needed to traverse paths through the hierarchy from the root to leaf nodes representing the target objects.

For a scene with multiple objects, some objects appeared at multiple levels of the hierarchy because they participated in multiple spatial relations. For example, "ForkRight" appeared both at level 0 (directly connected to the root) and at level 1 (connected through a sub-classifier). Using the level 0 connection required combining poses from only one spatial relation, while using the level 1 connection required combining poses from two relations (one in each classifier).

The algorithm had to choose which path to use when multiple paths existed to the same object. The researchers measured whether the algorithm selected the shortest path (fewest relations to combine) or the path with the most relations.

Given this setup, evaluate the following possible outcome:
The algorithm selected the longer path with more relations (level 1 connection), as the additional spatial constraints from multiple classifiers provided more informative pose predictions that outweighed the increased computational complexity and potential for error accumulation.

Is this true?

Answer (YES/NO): NO